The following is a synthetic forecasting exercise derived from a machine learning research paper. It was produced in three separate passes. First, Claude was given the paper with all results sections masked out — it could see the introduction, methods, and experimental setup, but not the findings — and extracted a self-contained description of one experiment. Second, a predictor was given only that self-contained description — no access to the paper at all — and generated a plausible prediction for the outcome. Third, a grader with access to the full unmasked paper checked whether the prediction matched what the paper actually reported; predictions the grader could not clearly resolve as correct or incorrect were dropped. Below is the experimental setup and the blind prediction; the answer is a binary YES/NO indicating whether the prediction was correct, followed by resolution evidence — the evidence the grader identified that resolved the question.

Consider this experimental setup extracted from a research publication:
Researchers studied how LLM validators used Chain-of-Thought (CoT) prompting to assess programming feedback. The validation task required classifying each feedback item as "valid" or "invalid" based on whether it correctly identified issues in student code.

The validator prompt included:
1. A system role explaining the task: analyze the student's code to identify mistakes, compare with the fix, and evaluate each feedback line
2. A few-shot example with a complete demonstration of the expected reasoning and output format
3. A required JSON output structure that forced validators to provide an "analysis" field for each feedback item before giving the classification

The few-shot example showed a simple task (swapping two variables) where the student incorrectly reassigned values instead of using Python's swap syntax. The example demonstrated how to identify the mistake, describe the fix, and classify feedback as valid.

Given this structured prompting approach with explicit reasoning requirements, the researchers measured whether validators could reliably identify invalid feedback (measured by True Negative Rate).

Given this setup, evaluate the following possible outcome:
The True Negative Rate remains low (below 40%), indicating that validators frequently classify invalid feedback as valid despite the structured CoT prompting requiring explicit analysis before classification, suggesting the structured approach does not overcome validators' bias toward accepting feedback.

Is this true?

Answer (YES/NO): YES